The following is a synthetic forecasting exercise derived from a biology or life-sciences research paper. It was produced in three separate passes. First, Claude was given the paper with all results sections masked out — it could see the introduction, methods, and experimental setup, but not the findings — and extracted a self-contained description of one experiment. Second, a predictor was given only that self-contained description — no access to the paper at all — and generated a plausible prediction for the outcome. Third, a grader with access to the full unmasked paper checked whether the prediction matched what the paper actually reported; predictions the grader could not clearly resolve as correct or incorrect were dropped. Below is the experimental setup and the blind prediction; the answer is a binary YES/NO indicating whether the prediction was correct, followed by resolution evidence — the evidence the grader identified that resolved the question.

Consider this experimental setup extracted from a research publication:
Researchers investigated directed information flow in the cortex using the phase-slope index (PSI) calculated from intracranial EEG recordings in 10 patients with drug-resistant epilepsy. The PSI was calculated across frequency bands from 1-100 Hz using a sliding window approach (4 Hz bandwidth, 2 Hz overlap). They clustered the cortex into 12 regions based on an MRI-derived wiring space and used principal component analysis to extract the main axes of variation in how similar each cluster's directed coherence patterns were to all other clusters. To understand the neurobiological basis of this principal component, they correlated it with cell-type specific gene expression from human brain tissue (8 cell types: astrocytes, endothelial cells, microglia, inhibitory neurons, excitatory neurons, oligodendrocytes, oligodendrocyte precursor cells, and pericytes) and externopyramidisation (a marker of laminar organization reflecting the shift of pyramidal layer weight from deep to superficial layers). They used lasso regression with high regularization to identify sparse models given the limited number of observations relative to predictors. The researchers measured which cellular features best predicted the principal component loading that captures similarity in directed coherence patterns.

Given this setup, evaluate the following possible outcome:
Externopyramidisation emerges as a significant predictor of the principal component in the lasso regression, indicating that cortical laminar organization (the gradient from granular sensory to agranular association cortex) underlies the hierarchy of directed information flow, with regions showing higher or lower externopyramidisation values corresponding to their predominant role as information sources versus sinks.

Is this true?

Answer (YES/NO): NO